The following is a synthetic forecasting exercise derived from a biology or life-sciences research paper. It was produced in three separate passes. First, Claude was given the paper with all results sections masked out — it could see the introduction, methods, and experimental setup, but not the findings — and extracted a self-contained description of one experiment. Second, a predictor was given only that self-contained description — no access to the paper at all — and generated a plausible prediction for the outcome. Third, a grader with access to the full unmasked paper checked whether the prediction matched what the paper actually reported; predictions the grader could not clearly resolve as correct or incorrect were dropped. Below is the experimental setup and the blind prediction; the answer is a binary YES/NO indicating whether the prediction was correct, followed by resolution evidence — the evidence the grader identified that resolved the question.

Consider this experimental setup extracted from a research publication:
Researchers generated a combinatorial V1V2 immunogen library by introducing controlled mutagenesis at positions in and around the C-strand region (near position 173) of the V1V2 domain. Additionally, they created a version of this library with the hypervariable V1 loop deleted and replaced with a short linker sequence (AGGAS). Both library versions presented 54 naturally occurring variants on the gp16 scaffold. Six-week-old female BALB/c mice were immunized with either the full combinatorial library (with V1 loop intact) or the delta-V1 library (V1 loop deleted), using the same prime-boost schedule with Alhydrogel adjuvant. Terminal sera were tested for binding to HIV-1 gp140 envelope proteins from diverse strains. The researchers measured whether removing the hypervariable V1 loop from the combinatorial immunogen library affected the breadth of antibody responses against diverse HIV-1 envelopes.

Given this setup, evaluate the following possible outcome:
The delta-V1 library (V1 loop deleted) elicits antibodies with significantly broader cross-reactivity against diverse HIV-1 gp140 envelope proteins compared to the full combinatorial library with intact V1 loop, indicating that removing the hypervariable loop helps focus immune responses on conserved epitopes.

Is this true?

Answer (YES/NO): NO